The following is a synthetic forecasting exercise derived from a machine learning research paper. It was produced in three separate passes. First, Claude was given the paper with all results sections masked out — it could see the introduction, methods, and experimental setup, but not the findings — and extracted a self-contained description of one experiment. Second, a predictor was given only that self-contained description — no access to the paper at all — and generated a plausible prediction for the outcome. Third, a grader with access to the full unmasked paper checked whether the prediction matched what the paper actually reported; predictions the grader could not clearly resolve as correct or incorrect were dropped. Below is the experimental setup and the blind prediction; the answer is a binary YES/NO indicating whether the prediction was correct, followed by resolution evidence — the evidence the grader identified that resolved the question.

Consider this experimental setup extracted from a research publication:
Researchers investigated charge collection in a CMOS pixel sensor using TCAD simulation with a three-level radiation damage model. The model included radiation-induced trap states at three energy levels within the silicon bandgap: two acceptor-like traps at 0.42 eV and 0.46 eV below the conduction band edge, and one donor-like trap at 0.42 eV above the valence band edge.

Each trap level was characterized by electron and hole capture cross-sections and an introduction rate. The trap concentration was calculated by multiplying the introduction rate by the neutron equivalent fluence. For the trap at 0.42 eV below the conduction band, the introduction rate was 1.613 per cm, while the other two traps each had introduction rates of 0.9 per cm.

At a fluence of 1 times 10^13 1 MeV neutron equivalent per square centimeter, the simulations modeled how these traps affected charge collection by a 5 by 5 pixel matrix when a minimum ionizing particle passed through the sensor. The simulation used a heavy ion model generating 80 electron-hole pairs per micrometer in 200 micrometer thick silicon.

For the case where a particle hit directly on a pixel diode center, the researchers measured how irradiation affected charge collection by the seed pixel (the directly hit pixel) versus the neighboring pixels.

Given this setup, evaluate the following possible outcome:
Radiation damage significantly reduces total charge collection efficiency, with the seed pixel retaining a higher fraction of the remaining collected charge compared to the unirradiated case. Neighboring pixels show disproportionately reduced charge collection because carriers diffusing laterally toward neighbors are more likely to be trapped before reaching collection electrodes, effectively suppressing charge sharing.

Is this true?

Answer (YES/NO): NO